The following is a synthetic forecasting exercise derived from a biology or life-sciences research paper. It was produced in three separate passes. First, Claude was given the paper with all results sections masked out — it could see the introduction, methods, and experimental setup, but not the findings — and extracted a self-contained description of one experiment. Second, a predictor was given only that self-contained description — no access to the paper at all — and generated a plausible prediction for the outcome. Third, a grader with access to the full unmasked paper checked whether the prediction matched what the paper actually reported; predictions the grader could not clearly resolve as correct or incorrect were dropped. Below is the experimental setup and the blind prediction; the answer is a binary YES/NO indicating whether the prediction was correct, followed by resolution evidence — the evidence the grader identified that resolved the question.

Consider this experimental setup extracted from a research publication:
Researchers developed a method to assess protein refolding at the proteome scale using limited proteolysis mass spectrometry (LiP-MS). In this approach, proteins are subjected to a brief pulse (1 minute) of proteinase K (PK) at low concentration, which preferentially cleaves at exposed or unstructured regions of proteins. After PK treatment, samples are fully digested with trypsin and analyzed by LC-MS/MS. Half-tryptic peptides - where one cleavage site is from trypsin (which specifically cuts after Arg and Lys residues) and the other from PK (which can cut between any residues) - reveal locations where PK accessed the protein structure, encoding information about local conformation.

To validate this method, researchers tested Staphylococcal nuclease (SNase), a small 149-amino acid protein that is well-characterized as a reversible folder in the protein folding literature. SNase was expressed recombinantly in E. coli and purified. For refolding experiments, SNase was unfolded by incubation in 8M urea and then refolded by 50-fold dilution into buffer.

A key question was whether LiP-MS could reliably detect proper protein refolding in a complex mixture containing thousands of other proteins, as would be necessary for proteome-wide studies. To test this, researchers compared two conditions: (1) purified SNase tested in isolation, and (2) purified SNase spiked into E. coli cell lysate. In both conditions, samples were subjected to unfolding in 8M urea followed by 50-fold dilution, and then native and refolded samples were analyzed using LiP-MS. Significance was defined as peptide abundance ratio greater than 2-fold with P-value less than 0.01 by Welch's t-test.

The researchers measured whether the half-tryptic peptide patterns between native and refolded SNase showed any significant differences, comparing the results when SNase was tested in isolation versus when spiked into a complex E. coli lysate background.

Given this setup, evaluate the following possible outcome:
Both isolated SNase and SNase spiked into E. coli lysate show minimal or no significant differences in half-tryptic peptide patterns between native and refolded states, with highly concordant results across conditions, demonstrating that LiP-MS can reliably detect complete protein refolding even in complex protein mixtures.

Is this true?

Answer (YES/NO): YES